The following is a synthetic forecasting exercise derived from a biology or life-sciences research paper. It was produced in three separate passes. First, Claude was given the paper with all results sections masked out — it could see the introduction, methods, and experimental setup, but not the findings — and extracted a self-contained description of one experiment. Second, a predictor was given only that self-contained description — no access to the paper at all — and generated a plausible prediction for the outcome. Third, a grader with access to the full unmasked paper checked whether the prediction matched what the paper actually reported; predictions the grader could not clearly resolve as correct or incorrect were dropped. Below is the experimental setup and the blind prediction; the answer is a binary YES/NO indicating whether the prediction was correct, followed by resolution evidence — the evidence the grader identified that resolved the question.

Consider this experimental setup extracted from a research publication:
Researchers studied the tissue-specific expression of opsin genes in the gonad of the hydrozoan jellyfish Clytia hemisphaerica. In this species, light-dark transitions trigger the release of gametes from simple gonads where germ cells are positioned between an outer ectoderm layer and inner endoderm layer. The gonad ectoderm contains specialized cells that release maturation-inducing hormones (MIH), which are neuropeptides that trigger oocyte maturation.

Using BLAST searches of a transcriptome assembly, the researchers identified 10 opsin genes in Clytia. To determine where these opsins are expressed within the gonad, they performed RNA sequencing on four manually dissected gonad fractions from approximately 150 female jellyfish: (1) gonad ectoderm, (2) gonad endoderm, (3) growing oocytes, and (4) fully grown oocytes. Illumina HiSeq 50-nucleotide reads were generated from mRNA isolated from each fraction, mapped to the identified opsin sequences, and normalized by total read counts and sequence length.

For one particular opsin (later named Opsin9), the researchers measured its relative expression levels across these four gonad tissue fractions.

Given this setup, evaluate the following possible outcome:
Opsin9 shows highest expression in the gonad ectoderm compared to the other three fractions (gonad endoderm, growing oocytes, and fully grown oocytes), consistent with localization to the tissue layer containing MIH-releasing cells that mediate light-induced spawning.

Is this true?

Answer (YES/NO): YES